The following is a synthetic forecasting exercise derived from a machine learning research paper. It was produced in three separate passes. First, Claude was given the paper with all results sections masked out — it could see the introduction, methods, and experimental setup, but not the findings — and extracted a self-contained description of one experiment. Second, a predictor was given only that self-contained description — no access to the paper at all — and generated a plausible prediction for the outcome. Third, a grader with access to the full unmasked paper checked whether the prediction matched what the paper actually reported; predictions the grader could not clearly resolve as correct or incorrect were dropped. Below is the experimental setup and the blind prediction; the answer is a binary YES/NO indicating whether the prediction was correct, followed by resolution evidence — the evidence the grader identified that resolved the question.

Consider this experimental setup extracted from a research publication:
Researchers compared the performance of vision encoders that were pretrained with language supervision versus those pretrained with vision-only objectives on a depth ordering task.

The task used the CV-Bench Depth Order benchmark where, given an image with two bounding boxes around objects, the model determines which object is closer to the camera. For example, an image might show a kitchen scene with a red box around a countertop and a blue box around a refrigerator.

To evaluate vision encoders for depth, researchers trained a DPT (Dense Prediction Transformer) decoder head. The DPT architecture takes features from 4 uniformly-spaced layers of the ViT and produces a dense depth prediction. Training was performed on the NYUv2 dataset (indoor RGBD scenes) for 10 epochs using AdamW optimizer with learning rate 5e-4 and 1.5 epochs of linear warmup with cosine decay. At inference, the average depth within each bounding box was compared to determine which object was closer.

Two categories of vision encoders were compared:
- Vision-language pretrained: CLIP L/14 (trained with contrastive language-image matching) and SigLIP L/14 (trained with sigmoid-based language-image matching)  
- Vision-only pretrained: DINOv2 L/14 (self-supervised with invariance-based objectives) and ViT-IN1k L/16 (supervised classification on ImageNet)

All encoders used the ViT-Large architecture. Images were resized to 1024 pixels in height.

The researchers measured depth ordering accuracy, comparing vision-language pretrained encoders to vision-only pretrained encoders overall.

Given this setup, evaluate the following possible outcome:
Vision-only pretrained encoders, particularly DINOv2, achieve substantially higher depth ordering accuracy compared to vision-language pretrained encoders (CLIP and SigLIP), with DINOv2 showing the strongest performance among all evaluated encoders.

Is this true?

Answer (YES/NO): YES